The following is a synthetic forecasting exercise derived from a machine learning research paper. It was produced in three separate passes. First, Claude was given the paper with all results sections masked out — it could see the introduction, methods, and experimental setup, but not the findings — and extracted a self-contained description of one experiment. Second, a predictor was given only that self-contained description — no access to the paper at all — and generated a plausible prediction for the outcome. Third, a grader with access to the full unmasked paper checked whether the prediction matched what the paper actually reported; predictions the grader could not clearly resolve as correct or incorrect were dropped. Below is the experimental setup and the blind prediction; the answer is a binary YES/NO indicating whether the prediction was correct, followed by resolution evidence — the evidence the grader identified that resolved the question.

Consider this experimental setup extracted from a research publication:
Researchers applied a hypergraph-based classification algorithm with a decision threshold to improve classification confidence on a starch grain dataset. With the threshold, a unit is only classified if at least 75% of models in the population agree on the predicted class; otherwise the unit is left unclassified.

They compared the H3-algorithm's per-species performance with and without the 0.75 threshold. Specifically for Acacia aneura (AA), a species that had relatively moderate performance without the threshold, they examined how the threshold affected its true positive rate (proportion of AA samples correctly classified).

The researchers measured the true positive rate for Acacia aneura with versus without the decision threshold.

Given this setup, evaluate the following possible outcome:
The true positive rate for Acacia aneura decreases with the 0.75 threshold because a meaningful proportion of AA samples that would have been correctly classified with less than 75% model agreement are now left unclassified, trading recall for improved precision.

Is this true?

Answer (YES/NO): NO